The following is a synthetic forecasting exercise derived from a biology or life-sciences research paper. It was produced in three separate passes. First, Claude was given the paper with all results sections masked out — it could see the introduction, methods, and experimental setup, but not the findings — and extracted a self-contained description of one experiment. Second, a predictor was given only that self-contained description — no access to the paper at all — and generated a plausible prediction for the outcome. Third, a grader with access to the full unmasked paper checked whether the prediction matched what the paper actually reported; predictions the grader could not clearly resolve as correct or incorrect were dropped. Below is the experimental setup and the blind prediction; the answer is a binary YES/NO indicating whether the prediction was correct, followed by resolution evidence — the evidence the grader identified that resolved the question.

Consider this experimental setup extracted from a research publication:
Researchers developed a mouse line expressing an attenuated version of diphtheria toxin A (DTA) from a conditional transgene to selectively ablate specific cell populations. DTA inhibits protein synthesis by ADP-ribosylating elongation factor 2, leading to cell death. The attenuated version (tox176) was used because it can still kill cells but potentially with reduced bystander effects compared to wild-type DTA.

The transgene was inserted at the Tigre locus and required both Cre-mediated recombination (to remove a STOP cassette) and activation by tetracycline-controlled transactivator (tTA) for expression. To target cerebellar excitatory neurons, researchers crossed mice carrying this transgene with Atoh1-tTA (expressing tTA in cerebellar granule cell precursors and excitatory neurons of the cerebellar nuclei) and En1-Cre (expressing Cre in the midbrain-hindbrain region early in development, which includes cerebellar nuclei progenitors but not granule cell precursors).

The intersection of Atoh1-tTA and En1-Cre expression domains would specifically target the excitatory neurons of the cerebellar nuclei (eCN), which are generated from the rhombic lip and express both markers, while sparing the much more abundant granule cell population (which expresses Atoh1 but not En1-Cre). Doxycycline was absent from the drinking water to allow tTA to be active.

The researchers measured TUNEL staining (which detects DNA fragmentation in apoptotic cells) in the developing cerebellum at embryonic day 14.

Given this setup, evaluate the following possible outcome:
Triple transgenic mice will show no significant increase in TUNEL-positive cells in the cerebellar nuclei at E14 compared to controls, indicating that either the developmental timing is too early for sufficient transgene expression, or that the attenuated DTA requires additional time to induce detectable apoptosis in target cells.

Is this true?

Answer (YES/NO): NO